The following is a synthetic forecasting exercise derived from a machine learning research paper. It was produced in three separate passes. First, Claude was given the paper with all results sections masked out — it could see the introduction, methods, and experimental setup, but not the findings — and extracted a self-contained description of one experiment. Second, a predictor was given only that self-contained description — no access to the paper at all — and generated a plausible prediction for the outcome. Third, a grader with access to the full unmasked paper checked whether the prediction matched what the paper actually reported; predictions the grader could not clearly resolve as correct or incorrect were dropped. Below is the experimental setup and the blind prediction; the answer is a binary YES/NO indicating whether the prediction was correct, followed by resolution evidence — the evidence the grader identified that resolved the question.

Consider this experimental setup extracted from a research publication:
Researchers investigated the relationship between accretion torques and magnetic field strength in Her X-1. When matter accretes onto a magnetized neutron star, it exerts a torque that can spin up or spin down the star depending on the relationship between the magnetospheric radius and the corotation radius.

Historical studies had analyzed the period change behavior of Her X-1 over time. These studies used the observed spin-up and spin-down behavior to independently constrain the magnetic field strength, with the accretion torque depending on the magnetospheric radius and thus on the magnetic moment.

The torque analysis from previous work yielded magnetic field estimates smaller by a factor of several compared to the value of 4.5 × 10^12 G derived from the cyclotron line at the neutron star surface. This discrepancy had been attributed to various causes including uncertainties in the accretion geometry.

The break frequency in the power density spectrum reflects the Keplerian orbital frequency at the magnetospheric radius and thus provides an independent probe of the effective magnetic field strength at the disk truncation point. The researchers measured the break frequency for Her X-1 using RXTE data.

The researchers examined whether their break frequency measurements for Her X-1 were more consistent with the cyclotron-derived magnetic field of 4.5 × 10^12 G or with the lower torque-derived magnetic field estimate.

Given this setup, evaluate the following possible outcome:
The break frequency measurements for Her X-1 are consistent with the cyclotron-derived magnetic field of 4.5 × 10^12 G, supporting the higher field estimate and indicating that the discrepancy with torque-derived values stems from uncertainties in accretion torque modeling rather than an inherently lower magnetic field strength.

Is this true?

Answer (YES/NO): NO